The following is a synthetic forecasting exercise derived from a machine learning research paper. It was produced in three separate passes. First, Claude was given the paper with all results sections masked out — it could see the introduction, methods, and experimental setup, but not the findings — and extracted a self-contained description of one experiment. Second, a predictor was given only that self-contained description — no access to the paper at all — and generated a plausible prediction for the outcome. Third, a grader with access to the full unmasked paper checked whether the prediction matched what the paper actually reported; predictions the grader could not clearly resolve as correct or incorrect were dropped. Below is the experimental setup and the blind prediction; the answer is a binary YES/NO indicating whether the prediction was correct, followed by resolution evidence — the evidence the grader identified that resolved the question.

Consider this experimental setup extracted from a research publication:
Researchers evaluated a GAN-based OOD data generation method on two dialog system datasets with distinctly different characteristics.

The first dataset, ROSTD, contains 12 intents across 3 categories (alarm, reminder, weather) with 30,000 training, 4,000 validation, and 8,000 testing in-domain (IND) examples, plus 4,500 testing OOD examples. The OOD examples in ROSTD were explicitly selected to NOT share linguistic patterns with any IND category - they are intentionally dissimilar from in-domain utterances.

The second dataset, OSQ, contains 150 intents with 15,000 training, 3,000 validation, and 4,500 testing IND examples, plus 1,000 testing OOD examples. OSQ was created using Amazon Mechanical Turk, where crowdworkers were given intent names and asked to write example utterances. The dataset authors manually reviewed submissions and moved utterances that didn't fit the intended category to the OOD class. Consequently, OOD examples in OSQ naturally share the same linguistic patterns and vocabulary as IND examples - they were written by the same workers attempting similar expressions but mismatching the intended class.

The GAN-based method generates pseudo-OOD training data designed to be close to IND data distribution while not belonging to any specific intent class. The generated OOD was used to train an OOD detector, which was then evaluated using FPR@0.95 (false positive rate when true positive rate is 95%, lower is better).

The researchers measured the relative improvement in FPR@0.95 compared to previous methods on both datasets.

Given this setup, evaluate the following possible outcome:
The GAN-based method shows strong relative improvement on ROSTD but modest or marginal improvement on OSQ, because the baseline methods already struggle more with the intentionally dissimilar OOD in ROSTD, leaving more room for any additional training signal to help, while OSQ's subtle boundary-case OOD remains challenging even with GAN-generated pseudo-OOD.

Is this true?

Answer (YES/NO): YES